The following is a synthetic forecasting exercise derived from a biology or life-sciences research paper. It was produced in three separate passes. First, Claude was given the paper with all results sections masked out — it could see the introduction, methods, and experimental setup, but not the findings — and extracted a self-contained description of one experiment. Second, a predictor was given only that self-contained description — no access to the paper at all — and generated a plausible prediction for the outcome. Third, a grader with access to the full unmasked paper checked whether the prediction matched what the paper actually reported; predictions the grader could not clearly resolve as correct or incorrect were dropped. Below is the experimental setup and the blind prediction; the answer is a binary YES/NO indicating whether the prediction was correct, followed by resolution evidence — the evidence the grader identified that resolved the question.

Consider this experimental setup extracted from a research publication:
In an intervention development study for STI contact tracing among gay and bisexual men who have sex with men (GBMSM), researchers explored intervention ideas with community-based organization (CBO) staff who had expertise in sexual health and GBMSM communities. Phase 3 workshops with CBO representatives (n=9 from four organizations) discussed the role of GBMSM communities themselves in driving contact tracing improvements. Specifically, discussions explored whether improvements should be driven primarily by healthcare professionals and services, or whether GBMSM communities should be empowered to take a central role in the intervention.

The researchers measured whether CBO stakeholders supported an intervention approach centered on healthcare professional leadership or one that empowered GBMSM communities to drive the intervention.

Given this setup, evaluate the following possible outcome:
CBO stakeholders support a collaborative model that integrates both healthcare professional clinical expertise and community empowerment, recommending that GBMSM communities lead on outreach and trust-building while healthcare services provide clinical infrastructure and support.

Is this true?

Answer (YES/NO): NO